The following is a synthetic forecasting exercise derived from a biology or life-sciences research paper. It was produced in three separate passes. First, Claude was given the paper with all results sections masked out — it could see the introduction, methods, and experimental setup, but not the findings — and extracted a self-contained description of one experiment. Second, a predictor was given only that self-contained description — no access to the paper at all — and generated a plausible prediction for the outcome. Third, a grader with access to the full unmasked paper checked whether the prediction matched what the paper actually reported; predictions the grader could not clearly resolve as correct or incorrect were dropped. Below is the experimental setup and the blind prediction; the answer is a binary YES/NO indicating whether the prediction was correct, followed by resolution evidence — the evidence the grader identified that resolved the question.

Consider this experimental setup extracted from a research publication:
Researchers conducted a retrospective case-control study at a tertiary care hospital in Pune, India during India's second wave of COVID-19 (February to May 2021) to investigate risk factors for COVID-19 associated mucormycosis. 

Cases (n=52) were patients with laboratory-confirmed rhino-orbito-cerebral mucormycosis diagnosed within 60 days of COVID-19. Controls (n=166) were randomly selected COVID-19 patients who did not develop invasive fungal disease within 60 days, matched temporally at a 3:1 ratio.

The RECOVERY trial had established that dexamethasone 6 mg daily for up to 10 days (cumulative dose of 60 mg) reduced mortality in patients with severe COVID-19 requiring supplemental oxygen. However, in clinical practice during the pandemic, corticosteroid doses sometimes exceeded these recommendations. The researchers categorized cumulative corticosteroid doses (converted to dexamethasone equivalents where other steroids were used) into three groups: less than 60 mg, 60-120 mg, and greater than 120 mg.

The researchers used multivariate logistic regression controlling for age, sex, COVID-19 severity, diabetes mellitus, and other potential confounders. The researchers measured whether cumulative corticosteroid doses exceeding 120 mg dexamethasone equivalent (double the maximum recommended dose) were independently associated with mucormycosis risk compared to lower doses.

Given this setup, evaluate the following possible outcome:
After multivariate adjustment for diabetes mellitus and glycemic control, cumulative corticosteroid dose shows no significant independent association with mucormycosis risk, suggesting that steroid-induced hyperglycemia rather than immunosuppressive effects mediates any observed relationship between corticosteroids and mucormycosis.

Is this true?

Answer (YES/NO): NO